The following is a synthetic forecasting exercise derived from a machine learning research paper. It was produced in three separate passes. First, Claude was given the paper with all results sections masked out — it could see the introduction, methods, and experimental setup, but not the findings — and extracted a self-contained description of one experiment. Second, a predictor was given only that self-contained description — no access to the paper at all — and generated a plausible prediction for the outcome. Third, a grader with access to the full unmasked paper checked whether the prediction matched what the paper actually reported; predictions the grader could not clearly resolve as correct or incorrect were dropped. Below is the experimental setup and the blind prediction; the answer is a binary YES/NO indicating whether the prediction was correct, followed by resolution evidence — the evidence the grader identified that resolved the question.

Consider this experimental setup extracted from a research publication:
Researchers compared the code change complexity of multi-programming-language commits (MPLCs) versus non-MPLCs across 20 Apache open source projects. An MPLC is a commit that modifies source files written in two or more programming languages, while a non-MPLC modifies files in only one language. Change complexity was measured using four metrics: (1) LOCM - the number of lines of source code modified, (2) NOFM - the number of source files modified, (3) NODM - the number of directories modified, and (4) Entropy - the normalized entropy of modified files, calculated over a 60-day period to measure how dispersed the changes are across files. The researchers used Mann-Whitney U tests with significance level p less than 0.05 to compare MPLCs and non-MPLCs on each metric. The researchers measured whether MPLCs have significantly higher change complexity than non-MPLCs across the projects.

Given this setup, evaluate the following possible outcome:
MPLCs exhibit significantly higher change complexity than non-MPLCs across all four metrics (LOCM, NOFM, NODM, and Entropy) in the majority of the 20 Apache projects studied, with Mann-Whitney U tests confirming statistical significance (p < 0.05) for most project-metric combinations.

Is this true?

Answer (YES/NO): YES